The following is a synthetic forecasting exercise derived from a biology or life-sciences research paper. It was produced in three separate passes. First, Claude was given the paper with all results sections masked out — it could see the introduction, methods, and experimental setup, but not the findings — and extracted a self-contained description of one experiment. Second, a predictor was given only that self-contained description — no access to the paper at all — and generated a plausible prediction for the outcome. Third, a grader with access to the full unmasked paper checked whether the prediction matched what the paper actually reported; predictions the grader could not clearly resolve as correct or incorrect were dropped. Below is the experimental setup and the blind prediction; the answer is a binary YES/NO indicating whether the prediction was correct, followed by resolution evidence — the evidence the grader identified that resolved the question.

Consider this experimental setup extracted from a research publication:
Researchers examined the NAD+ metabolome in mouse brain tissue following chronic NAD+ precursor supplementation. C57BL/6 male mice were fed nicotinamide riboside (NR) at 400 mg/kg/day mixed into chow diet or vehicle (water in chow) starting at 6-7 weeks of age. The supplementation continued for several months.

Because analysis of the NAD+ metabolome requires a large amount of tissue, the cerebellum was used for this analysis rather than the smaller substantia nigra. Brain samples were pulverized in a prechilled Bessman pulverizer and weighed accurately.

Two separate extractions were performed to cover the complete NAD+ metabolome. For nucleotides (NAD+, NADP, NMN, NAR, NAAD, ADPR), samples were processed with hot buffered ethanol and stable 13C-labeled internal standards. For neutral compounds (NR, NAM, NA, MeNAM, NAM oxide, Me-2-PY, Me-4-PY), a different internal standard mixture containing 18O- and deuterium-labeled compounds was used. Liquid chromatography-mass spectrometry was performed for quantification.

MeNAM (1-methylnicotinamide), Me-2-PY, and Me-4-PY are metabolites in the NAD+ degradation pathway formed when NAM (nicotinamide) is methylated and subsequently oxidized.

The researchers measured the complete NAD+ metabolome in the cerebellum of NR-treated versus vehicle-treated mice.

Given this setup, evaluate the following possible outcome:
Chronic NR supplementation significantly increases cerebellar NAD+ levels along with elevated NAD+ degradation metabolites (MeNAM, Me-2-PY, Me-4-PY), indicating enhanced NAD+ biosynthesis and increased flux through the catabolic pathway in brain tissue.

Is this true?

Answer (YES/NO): NO